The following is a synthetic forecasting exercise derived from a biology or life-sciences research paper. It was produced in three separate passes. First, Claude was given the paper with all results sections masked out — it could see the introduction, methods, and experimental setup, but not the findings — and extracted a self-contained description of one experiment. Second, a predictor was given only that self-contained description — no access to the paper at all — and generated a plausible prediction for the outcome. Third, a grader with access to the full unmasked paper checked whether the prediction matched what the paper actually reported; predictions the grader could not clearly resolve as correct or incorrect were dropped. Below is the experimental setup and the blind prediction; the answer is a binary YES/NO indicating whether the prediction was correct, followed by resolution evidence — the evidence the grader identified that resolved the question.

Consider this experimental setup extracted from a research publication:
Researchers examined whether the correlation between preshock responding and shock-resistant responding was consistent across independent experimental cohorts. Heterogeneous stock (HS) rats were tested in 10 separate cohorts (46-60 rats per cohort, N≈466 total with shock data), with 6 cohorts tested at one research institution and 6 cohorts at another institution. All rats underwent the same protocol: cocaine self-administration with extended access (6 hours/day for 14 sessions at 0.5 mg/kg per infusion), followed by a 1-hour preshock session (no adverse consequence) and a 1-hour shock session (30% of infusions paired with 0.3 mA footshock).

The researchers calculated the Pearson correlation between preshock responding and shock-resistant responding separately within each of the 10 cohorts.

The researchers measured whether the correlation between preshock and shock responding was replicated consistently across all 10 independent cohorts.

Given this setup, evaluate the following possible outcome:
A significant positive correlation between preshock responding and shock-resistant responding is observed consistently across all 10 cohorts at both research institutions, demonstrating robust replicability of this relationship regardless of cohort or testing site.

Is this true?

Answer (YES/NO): YES